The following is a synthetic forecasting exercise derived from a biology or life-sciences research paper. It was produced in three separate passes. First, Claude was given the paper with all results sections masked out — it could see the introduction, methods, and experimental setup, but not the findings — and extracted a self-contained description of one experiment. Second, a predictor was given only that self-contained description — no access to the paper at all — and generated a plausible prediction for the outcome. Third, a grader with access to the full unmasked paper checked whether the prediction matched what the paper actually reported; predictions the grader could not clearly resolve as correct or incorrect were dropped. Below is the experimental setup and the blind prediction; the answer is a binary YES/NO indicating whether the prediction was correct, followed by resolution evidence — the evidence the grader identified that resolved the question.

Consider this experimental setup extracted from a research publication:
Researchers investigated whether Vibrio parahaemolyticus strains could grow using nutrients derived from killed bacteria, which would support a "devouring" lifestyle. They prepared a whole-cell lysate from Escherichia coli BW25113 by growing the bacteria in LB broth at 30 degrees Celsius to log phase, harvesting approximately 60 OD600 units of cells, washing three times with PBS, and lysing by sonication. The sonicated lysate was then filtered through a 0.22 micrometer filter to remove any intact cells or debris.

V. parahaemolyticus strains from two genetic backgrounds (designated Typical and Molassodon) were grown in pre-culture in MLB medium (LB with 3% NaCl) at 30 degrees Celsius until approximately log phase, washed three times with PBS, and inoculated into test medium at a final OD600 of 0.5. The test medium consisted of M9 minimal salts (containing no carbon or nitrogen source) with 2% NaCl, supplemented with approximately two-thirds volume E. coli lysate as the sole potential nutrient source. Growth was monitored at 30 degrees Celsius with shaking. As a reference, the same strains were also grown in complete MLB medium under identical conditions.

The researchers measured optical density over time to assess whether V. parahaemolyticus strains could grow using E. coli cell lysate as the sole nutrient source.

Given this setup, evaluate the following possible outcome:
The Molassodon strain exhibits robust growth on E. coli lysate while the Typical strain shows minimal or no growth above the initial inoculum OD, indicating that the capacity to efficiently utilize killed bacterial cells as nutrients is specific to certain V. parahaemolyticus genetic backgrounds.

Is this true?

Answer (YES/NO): NO